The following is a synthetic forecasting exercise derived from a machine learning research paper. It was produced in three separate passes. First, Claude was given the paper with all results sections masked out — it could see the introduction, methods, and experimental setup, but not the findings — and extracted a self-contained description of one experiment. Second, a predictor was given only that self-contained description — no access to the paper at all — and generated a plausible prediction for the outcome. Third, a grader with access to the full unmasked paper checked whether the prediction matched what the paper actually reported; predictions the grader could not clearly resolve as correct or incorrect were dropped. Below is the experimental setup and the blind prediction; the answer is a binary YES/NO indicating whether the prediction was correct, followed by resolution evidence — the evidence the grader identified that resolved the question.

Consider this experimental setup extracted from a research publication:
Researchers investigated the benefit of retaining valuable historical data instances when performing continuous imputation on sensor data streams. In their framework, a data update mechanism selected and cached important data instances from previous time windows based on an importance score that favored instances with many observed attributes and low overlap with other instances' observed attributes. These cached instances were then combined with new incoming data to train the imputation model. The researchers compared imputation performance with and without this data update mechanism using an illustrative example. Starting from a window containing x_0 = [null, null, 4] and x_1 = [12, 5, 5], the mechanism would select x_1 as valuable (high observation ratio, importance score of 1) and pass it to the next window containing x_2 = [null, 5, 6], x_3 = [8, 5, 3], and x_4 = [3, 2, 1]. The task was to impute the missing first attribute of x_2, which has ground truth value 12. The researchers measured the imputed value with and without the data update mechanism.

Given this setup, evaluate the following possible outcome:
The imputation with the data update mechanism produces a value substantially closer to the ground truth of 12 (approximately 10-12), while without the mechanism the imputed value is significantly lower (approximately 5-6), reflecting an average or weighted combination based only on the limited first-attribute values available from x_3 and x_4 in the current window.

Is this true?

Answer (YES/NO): NO